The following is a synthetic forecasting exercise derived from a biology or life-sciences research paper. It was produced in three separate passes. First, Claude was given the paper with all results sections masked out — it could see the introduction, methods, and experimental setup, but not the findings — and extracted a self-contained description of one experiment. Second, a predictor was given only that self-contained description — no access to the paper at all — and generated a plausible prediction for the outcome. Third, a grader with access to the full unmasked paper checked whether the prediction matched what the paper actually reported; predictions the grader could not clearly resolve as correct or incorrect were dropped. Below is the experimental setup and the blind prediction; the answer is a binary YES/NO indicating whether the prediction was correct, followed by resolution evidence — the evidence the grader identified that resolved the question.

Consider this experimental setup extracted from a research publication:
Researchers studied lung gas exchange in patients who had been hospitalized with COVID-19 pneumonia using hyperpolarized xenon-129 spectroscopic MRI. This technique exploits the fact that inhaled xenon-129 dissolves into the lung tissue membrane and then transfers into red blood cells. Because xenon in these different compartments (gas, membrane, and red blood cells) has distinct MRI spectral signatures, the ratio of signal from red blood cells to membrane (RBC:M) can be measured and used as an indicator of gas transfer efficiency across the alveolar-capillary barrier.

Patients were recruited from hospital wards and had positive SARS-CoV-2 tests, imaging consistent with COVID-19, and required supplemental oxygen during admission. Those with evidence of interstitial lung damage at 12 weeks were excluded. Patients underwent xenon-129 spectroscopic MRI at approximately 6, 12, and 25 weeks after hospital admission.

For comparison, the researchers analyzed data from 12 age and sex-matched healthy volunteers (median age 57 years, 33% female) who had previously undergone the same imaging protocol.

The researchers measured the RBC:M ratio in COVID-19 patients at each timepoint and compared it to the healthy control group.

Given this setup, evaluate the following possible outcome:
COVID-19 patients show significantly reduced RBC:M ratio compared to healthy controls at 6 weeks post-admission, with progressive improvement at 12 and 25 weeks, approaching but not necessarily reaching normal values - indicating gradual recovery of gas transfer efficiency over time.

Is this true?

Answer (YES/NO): NO